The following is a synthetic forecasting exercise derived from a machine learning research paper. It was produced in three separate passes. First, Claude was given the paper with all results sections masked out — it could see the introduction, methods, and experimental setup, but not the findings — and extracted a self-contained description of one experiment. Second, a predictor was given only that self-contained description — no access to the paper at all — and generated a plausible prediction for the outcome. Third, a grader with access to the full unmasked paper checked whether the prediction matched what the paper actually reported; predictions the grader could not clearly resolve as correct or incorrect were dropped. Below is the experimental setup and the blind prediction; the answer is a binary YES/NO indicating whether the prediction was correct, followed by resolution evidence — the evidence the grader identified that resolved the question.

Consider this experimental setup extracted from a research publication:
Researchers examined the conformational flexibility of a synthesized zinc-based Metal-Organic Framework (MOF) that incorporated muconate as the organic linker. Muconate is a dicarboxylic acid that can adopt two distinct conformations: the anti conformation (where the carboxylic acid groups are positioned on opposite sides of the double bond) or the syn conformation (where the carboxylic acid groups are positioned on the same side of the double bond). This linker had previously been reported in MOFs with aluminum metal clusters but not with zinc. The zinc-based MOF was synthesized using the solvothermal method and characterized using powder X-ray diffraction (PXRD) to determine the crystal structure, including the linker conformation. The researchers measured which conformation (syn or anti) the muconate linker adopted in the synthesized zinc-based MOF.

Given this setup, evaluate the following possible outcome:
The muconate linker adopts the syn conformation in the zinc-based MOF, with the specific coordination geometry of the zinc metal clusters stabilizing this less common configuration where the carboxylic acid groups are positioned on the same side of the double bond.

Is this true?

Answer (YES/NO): YES